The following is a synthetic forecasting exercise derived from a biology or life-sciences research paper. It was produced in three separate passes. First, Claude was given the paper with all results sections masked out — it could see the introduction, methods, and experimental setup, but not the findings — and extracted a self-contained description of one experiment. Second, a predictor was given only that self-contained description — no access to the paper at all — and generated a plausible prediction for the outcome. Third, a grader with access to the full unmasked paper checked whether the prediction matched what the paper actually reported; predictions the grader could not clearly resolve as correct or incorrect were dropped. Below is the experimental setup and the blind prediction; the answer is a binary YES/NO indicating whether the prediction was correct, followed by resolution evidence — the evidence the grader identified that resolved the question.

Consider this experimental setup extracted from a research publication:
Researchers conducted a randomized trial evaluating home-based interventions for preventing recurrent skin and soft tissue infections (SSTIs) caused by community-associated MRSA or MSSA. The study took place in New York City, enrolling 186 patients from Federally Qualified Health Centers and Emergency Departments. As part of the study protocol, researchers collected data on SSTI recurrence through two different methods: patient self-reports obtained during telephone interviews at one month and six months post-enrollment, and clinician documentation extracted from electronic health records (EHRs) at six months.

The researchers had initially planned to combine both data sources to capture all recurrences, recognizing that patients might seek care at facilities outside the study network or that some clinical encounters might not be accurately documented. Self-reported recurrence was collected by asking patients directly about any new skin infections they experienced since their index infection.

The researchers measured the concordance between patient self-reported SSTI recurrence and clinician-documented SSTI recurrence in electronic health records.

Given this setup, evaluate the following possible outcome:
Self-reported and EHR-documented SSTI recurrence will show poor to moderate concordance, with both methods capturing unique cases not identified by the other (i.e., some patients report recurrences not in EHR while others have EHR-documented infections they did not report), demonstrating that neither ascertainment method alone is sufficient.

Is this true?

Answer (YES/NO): YES